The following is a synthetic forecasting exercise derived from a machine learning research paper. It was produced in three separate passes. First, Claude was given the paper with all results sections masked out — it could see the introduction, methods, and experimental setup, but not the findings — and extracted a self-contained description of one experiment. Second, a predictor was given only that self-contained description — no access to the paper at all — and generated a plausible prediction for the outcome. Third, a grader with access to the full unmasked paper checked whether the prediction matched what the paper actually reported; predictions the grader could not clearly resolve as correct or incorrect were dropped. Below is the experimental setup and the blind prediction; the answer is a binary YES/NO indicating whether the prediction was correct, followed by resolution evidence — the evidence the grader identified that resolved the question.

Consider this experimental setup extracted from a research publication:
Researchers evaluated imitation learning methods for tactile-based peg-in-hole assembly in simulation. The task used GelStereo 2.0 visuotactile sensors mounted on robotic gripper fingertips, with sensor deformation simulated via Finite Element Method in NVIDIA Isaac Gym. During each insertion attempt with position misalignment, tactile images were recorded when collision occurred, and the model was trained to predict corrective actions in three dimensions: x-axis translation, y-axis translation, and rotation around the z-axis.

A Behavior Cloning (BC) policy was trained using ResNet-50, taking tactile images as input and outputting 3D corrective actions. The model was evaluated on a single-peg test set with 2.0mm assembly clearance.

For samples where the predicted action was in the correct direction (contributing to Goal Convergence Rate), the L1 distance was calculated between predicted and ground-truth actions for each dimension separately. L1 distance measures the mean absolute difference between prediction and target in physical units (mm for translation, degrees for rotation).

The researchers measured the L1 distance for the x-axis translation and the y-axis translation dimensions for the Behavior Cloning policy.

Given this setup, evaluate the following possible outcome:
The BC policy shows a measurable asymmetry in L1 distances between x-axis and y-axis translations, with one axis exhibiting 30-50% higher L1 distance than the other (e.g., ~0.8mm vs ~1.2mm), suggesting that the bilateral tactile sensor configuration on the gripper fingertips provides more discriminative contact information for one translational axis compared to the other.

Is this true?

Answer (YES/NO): NO